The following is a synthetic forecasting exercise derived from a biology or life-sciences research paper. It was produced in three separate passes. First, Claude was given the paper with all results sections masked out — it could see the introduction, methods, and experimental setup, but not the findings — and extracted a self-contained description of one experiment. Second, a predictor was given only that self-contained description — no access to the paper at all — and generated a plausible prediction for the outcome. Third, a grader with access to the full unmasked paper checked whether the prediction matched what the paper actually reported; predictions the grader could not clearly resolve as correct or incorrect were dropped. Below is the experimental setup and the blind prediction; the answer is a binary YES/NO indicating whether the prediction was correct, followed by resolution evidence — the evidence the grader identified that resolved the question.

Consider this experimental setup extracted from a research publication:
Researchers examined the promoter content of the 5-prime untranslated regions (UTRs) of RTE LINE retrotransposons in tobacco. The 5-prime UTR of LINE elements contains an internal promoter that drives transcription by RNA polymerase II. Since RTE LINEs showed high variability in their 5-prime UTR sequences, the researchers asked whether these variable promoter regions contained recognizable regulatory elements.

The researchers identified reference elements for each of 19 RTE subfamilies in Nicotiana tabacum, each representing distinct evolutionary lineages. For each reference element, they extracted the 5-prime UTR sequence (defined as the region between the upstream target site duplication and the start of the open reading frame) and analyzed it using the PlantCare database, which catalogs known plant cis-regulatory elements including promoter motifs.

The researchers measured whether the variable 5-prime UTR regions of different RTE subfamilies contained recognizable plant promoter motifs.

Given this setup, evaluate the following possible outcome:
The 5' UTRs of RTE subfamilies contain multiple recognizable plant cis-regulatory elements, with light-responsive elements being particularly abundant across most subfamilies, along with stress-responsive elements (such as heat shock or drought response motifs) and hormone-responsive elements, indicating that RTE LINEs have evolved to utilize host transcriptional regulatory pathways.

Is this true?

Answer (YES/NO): NO